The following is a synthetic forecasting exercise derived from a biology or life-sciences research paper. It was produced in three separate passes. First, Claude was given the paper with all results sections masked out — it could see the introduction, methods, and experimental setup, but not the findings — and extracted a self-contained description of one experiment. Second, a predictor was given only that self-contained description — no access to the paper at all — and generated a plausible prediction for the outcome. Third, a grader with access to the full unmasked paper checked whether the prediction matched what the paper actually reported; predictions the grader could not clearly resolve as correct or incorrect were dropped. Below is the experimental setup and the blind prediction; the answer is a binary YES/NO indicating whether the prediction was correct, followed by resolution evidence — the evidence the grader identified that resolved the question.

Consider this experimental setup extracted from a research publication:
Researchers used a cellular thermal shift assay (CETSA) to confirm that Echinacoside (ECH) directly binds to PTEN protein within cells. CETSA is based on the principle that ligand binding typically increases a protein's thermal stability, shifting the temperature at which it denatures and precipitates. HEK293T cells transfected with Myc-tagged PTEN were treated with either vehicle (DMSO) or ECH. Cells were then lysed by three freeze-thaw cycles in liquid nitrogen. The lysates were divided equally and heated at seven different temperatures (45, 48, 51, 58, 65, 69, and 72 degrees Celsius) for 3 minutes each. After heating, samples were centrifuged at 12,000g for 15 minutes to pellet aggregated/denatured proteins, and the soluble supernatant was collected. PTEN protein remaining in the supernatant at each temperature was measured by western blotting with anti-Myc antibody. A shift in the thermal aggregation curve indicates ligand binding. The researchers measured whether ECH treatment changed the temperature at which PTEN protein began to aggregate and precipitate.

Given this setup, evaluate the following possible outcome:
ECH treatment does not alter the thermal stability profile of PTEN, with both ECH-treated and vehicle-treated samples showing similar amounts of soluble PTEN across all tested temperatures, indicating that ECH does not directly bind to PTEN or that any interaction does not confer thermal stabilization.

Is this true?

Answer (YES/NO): NO